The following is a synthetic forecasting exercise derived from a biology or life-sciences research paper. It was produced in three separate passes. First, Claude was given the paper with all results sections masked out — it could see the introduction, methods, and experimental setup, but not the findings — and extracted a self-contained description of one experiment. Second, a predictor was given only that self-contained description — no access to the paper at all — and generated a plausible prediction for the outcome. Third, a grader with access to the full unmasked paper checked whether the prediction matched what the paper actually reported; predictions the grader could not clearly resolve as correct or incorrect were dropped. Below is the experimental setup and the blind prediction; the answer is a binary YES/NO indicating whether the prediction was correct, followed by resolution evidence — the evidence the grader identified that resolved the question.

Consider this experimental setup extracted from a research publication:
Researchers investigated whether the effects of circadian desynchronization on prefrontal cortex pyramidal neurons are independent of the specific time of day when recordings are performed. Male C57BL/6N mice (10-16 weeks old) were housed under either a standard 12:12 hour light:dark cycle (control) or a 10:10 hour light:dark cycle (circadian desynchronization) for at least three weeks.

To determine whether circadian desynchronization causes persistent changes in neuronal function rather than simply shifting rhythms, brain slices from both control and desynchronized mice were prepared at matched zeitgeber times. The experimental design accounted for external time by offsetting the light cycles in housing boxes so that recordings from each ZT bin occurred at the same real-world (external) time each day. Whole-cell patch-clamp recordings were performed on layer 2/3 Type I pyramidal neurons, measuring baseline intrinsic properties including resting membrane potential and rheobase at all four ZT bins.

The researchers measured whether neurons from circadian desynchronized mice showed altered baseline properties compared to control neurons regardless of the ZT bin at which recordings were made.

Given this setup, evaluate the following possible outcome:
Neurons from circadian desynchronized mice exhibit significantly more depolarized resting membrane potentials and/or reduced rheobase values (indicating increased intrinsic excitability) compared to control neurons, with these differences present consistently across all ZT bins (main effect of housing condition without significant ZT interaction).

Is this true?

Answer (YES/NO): NO